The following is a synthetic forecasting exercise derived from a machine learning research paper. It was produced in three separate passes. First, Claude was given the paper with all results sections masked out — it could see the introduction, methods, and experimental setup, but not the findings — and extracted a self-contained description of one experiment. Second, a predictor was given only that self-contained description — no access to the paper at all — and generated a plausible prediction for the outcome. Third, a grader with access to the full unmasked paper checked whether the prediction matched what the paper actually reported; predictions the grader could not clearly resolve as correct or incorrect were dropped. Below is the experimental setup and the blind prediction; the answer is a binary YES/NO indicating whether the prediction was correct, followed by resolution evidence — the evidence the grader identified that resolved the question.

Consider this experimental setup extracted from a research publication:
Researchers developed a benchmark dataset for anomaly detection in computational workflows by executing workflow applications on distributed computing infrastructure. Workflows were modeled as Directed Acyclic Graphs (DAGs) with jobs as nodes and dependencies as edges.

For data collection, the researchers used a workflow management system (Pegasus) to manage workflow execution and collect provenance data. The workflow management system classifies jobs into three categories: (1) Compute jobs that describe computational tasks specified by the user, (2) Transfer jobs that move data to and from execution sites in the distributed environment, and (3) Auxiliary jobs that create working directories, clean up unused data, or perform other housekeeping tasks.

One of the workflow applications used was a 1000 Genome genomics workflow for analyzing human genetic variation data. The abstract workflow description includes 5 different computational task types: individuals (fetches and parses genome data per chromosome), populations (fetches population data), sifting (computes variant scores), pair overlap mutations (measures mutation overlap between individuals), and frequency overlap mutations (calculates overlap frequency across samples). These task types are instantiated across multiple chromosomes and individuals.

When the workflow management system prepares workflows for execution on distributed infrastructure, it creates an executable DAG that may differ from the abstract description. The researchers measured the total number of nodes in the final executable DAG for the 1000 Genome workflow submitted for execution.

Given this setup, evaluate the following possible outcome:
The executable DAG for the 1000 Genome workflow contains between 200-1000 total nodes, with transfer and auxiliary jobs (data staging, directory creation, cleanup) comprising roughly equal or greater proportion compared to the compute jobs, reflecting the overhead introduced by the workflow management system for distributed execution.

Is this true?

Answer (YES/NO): NO